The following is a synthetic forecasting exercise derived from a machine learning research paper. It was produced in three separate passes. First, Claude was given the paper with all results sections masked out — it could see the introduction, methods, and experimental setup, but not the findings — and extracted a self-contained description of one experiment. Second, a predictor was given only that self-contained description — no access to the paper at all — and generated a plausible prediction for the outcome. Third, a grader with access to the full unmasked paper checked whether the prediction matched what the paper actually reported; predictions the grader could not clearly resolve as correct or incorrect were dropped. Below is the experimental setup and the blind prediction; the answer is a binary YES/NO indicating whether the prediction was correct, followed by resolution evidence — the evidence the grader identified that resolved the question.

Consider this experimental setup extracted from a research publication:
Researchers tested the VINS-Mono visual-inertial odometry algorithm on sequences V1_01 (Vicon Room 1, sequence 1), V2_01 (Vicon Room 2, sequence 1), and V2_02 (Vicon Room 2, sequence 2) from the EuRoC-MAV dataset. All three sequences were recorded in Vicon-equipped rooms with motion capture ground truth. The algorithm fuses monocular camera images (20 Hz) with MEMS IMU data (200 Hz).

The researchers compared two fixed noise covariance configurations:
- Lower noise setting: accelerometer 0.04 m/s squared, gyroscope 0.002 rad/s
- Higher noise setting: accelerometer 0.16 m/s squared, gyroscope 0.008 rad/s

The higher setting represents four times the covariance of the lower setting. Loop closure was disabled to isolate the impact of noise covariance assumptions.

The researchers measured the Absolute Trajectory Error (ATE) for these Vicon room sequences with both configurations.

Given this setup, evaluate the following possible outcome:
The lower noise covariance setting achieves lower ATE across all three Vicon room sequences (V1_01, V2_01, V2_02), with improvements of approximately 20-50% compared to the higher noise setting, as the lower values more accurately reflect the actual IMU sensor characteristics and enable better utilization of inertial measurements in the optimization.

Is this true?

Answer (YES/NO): NO